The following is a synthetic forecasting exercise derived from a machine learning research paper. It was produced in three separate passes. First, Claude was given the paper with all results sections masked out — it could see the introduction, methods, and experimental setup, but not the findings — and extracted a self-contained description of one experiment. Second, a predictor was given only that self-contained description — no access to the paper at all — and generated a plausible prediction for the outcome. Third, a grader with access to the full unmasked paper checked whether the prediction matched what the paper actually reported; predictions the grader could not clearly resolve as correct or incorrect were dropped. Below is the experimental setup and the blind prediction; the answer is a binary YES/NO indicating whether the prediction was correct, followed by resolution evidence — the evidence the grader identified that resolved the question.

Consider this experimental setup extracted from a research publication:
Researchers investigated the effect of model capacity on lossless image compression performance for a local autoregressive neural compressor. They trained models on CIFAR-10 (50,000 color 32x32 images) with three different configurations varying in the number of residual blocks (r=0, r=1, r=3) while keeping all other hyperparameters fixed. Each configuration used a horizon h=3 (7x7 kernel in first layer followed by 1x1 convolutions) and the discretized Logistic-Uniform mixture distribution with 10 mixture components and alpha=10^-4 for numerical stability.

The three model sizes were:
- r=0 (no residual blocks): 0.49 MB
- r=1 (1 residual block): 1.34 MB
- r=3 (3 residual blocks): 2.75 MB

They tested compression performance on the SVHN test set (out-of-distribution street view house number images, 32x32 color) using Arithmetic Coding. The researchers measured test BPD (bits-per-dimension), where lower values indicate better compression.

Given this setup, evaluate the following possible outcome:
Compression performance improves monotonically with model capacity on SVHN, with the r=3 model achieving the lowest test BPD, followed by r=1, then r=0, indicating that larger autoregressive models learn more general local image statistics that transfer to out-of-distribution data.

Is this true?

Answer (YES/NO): YES